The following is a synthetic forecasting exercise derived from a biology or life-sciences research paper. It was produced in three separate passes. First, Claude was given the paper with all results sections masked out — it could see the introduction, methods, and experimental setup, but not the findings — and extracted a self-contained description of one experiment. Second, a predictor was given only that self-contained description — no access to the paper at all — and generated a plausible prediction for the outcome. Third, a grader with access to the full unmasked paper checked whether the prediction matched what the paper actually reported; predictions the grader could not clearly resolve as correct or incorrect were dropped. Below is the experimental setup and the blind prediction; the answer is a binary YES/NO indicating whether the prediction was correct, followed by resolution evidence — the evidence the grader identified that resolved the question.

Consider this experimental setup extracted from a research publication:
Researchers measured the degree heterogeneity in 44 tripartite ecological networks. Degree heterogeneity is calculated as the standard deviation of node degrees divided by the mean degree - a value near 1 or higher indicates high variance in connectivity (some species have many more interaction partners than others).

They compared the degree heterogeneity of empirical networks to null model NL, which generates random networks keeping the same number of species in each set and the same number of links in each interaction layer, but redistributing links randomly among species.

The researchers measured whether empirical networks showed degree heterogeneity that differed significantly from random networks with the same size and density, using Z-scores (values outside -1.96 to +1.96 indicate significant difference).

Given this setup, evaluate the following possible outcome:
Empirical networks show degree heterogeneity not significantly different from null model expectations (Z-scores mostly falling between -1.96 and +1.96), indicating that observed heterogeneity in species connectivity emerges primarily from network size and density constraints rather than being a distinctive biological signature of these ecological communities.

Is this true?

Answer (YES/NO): NO